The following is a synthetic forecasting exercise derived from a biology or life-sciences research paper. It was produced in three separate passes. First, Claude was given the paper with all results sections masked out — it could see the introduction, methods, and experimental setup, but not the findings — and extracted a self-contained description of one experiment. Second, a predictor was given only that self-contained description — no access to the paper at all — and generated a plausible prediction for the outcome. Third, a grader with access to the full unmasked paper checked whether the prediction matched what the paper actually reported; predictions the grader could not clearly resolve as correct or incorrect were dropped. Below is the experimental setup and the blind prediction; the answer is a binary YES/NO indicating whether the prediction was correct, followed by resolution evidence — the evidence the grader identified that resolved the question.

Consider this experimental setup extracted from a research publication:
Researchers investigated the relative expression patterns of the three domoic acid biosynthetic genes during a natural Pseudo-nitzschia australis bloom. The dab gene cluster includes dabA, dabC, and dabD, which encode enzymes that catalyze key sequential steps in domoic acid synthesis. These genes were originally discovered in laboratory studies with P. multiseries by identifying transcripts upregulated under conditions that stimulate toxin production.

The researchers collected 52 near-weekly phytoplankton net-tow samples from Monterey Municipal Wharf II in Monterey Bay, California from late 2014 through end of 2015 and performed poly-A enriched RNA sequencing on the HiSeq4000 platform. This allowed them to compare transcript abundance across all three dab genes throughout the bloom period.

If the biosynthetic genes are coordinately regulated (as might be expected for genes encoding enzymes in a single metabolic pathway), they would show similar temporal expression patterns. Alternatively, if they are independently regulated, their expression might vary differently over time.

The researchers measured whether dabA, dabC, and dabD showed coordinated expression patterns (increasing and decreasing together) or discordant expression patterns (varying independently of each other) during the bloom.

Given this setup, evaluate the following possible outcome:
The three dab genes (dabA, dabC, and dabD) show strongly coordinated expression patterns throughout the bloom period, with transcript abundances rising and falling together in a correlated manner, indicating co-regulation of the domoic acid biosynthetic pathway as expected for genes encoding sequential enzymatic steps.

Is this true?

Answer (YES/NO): NO